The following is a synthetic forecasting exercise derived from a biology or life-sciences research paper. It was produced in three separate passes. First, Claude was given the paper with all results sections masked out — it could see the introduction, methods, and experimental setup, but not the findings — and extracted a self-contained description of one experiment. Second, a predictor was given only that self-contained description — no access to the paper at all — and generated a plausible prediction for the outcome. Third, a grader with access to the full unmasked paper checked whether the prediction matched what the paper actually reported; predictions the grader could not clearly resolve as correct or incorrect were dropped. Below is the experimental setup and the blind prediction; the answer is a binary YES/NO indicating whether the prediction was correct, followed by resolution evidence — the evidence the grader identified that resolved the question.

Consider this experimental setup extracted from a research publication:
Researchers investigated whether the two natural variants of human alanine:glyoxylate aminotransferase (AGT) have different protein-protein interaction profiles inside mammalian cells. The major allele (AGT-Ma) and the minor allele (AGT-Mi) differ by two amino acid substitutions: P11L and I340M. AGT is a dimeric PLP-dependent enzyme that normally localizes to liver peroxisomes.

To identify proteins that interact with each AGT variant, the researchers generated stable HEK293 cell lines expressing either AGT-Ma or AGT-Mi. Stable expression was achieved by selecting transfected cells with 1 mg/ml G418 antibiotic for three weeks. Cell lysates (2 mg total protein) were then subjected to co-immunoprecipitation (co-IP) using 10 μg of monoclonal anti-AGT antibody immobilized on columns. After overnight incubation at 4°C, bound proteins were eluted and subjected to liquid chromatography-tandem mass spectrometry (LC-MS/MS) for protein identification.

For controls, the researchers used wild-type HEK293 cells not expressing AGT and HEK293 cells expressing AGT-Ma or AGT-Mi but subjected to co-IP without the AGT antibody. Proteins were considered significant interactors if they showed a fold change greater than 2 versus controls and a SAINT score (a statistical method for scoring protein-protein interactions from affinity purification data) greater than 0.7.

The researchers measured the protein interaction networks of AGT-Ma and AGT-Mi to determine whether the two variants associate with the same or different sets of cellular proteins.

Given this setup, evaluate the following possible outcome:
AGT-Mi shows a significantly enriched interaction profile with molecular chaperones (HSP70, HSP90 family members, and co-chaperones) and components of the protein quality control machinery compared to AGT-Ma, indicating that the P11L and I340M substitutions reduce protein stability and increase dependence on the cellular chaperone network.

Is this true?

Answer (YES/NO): NO